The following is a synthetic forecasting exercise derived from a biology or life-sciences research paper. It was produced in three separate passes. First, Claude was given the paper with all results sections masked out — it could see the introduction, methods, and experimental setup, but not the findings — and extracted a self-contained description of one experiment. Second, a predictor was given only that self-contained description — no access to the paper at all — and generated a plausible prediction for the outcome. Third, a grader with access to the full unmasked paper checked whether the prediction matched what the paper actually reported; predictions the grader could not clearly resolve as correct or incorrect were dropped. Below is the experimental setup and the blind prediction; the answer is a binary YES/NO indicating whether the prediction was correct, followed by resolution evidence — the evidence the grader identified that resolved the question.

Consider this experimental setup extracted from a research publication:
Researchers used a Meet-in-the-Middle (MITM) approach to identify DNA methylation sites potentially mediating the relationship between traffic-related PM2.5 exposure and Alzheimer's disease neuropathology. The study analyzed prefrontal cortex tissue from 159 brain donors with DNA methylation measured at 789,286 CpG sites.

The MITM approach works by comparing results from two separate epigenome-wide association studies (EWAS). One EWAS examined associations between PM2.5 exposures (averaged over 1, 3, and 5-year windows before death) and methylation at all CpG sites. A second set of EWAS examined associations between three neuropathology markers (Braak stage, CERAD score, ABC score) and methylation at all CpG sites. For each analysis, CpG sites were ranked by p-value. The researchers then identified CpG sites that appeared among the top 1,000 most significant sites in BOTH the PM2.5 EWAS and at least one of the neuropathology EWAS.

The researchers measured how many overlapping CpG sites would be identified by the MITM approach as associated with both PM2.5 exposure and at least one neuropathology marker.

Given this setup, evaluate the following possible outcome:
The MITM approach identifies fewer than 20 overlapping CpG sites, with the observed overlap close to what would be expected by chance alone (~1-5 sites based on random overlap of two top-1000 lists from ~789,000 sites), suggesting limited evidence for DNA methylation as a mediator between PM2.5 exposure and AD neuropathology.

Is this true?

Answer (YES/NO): NO